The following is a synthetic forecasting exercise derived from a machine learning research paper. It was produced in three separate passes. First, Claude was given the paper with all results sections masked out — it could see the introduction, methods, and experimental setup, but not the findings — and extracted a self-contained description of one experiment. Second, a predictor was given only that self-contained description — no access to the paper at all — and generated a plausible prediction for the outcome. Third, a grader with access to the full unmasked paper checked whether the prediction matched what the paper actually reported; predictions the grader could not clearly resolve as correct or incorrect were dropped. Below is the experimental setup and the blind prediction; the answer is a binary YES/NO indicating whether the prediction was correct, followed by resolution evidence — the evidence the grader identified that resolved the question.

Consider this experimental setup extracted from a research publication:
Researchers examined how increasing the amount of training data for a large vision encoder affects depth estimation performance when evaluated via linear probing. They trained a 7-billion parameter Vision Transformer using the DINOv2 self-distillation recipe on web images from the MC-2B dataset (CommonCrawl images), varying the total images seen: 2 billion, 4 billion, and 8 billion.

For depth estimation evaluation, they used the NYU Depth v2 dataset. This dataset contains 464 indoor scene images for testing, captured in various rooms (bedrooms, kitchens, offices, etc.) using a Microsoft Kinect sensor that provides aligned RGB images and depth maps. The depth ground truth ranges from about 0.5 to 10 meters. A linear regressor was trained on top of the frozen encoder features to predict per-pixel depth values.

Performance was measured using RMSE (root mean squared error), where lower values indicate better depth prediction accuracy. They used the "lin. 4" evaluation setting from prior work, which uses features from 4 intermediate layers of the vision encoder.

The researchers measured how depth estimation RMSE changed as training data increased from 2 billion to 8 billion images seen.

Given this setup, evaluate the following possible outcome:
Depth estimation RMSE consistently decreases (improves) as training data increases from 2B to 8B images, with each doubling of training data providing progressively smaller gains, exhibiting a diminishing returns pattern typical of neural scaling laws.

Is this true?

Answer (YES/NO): NO